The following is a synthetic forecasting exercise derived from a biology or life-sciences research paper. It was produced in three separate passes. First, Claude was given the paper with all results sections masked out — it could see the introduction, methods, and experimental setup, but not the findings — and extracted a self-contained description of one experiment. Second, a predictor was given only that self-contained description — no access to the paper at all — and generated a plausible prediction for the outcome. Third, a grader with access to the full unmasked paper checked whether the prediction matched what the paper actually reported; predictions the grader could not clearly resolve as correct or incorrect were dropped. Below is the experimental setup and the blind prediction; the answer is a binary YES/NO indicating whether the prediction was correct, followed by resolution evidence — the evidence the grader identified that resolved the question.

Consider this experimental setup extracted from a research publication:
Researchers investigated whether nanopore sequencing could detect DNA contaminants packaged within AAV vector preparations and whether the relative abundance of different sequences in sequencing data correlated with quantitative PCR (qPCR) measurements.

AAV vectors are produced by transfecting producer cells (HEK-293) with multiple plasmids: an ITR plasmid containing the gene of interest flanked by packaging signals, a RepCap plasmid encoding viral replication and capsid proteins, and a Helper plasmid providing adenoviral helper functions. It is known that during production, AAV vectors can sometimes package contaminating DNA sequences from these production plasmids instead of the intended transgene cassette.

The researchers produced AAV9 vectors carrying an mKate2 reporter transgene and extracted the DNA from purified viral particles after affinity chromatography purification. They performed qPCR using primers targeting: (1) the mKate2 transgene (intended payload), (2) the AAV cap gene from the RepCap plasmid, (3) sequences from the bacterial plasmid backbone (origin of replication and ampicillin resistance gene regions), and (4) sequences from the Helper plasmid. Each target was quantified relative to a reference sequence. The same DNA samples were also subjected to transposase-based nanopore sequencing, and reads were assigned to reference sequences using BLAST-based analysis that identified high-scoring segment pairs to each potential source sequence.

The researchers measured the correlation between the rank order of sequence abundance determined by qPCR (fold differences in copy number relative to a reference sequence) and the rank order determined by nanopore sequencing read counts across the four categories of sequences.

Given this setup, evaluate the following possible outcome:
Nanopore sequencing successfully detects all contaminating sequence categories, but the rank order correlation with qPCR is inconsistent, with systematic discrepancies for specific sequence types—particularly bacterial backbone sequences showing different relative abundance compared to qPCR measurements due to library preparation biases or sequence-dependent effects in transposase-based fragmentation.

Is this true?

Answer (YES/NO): NO